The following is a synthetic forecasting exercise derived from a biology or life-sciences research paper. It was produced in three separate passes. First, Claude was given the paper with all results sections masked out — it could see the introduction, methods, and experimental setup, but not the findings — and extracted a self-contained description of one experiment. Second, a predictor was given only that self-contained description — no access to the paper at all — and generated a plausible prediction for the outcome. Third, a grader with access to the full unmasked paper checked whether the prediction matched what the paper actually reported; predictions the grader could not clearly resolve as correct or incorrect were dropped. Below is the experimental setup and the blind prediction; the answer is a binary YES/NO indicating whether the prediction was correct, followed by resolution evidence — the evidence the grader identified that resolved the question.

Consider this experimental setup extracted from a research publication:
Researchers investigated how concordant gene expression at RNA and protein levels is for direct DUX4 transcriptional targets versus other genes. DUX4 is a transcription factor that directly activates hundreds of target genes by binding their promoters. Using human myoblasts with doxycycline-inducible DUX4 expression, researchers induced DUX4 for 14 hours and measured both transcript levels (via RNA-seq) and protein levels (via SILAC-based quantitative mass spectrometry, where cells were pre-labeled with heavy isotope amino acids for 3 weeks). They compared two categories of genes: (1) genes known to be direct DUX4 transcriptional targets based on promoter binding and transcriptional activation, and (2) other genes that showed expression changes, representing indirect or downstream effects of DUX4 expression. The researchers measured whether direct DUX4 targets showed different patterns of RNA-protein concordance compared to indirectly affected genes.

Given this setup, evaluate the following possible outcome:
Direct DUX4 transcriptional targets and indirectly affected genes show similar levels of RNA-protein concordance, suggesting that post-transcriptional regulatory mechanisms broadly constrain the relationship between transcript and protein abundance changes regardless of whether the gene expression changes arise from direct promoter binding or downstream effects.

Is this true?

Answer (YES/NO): NO